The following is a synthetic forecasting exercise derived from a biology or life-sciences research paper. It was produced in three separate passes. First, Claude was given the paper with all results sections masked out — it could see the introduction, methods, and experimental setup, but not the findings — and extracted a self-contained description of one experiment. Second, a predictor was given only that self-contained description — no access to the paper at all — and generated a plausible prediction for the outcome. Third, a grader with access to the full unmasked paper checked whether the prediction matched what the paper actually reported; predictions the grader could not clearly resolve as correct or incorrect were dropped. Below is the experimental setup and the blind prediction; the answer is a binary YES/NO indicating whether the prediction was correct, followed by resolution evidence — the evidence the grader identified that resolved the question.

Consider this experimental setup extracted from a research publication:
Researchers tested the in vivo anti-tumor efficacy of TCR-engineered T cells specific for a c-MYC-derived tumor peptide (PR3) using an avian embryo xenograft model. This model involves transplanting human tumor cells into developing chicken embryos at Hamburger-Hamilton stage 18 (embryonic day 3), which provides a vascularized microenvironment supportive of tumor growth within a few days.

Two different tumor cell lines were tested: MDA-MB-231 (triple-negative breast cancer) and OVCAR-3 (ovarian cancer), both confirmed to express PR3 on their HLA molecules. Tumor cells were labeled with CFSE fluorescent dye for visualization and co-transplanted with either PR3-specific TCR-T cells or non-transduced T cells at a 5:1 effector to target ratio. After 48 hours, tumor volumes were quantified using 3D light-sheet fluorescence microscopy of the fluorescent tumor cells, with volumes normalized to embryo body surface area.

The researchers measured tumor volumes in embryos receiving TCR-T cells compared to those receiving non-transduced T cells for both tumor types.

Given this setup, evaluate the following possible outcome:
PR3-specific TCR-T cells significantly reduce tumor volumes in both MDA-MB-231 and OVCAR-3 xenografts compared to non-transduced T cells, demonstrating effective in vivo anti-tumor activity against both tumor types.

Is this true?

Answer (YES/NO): YES